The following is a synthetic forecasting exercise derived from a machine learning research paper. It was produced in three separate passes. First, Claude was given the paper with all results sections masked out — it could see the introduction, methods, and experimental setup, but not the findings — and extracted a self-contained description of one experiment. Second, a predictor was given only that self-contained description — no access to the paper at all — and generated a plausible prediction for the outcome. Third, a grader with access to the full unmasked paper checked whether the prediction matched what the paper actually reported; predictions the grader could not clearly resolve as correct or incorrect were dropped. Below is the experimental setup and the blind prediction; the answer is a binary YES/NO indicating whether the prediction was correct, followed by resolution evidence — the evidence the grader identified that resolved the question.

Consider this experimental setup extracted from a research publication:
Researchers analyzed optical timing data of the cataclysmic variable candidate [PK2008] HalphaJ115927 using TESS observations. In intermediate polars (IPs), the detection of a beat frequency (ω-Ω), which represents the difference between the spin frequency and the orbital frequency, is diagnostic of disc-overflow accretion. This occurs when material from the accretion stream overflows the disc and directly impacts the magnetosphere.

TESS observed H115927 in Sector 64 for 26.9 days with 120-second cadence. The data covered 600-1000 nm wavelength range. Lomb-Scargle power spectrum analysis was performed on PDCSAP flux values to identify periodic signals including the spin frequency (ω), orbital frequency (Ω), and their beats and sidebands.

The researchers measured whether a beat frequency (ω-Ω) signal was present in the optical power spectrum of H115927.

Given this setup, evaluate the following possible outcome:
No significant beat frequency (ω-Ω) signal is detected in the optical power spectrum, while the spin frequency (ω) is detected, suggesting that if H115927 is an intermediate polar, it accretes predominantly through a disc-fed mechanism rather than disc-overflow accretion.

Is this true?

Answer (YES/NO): NO